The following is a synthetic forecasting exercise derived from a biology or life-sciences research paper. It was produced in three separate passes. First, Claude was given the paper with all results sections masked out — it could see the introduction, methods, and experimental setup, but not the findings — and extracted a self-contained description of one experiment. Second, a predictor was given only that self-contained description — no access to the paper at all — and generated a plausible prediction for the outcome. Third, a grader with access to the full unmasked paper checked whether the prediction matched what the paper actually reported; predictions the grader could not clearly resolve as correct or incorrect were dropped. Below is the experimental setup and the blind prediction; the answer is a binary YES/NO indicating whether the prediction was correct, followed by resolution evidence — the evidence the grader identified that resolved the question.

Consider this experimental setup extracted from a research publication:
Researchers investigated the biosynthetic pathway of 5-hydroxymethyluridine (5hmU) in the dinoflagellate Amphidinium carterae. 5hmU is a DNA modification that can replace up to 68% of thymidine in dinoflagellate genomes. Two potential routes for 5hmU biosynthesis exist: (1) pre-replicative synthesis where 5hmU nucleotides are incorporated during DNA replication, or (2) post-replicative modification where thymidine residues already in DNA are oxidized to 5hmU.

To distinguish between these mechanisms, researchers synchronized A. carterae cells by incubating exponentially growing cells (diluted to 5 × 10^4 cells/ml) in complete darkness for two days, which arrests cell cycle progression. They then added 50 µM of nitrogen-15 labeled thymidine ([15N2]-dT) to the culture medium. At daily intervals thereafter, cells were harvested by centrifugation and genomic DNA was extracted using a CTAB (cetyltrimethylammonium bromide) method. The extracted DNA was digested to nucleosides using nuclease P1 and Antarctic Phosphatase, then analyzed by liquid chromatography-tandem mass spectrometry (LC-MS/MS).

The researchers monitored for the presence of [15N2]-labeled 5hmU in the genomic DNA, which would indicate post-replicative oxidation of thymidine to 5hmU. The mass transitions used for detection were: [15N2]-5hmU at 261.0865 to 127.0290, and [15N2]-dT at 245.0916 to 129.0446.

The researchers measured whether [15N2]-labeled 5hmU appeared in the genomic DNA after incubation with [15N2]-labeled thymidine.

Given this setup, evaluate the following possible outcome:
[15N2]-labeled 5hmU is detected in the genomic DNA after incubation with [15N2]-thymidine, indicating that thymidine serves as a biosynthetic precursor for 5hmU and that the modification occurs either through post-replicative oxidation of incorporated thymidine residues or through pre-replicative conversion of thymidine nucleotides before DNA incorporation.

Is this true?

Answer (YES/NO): YES